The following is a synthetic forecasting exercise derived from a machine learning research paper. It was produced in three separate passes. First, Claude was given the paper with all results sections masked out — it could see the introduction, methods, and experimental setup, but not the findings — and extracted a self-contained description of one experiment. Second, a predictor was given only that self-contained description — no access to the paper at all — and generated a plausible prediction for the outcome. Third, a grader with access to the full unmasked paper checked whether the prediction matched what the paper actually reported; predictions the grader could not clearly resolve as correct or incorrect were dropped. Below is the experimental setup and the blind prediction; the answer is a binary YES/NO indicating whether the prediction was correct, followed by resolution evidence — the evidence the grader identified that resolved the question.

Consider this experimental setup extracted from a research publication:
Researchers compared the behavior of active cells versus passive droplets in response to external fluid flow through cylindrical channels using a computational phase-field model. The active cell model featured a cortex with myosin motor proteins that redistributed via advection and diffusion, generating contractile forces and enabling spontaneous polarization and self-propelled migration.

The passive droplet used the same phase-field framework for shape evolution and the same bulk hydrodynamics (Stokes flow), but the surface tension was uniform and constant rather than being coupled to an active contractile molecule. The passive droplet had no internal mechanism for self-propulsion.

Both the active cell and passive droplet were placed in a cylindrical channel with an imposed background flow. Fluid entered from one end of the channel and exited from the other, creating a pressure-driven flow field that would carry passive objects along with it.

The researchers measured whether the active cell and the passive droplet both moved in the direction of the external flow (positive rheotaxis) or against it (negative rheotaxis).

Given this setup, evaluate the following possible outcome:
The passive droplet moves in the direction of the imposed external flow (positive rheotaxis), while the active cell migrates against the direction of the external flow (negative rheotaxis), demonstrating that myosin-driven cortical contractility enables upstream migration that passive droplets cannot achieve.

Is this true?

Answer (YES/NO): NO